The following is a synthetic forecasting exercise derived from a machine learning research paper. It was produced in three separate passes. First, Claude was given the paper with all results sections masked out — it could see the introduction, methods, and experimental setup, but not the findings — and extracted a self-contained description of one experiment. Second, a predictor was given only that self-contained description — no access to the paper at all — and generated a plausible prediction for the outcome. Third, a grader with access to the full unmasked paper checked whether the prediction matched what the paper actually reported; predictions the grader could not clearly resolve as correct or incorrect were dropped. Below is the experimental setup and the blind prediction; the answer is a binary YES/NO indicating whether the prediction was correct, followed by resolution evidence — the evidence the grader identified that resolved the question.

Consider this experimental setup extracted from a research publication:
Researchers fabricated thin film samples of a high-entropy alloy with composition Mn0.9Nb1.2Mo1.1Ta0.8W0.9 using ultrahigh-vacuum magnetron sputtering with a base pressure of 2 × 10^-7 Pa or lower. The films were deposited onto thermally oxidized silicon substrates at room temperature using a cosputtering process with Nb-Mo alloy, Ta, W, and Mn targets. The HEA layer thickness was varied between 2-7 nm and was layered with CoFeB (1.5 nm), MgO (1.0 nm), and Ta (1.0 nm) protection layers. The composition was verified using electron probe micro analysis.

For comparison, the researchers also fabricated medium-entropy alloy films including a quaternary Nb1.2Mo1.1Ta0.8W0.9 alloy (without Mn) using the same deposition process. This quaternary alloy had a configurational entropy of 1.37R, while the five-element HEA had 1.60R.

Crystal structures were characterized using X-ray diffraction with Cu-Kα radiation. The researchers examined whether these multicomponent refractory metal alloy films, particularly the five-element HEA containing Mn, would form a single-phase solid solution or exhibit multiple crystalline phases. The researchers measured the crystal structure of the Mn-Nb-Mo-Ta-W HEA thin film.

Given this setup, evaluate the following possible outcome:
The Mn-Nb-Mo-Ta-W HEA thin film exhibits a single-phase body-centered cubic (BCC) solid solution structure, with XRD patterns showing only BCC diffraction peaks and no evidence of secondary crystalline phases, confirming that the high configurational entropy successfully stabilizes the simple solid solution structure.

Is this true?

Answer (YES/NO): YES